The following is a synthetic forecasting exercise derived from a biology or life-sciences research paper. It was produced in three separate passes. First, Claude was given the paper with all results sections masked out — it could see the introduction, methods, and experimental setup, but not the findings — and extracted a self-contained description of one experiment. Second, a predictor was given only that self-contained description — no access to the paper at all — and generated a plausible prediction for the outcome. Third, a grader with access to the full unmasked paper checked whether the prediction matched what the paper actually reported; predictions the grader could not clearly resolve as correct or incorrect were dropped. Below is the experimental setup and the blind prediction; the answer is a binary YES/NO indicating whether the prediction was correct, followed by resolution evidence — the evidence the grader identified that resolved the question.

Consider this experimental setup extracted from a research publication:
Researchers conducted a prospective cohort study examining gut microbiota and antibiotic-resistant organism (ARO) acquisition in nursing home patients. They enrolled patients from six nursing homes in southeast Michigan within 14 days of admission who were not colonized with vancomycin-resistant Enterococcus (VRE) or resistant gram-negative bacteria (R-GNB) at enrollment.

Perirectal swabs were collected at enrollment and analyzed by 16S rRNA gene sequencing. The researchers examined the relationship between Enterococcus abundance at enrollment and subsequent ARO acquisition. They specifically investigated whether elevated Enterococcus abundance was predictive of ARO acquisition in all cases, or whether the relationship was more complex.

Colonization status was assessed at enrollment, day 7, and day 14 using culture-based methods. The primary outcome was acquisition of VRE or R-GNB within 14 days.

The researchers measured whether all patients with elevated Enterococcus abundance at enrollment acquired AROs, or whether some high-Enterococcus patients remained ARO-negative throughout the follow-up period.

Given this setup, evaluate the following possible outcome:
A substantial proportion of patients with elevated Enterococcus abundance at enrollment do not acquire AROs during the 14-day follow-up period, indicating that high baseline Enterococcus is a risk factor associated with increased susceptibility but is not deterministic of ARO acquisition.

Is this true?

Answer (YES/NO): YES